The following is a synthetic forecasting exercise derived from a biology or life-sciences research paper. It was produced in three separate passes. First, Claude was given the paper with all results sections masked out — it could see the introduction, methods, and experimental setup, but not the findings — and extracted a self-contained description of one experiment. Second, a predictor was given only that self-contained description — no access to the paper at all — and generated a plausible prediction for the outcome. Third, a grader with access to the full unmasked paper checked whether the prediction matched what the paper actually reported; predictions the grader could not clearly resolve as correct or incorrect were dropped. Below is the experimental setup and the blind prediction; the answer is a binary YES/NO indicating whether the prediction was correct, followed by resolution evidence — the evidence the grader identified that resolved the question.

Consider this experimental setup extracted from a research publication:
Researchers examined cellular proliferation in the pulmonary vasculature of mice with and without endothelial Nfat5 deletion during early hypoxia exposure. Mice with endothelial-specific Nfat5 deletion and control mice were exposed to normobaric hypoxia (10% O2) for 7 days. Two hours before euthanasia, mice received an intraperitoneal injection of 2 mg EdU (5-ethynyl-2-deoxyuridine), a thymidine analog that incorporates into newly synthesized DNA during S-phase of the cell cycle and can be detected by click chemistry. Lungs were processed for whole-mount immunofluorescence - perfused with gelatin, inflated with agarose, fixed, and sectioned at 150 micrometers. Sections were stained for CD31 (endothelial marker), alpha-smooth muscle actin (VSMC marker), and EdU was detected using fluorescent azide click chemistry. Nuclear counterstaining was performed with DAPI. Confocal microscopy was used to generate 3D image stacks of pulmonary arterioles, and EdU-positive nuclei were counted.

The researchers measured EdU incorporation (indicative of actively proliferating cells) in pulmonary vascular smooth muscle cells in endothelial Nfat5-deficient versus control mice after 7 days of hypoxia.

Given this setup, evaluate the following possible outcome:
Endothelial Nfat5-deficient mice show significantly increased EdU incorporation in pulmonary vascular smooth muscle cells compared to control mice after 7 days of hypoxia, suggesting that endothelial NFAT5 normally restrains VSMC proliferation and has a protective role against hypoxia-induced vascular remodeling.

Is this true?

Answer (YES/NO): YES